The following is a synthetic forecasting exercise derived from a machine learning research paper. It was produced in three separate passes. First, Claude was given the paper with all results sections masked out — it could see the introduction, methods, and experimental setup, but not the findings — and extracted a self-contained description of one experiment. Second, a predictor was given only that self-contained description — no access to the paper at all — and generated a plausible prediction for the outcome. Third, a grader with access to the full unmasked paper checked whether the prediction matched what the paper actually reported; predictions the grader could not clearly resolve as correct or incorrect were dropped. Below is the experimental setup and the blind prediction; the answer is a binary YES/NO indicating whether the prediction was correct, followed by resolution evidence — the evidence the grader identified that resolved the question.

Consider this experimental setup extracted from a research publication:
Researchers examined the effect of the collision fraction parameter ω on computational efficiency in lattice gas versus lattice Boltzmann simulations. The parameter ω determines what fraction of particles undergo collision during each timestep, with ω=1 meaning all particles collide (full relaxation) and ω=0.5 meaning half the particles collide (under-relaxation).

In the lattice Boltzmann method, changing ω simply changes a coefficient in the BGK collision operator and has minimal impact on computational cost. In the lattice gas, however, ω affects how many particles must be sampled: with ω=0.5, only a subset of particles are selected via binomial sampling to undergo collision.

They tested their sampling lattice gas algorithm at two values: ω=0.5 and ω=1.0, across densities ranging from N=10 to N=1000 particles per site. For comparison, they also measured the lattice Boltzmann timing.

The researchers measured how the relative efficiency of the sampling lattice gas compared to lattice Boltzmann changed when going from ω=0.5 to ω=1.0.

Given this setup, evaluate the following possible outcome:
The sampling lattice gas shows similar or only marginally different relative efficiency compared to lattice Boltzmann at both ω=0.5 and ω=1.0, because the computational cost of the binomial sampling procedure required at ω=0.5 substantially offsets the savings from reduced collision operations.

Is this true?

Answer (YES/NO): NO